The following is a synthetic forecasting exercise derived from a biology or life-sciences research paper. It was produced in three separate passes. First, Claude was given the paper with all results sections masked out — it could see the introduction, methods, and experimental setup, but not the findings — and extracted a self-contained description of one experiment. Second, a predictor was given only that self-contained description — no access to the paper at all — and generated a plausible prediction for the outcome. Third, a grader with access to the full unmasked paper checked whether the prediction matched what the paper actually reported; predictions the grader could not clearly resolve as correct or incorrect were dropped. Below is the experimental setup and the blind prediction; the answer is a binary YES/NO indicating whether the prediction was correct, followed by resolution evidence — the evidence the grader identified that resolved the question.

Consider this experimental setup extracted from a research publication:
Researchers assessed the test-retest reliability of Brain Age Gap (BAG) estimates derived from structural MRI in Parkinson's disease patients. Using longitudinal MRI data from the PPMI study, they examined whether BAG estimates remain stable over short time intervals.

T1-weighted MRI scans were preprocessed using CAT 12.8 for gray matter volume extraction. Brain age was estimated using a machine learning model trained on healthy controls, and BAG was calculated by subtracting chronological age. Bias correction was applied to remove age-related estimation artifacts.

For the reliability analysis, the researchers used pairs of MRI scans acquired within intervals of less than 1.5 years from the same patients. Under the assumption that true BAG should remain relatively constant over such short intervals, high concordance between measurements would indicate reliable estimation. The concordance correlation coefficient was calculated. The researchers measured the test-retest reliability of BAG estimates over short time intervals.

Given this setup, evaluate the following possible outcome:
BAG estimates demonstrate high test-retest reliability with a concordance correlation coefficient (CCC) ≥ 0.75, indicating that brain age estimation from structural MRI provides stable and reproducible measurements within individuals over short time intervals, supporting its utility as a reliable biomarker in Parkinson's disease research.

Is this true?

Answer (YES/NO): YES